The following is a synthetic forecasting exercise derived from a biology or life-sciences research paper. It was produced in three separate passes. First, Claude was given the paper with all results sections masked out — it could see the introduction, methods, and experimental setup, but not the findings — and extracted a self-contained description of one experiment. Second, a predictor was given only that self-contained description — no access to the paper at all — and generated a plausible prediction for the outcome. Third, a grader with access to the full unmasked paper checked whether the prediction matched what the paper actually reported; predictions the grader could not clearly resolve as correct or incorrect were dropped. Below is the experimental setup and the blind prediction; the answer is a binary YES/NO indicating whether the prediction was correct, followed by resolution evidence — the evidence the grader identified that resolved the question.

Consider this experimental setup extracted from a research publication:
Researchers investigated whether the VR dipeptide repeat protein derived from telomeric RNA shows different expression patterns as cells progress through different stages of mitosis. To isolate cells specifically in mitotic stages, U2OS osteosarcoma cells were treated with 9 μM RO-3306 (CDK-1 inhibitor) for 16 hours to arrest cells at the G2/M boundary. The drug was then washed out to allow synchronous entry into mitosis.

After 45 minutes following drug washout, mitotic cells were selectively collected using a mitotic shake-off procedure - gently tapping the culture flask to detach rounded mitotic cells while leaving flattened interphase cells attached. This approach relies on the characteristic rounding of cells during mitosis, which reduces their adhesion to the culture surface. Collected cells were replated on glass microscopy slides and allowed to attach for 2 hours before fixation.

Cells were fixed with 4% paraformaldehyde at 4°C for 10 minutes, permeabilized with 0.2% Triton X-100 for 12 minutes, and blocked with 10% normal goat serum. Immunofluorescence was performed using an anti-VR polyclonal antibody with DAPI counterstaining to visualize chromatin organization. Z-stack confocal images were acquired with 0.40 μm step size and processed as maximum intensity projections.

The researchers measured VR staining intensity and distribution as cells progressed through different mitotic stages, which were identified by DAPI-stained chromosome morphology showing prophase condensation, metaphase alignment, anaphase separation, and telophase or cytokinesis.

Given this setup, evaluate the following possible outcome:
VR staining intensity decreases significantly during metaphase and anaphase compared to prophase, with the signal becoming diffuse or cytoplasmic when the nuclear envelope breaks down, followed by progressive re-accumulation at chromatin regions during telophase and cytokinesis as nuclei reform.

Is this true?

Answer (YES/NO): NO